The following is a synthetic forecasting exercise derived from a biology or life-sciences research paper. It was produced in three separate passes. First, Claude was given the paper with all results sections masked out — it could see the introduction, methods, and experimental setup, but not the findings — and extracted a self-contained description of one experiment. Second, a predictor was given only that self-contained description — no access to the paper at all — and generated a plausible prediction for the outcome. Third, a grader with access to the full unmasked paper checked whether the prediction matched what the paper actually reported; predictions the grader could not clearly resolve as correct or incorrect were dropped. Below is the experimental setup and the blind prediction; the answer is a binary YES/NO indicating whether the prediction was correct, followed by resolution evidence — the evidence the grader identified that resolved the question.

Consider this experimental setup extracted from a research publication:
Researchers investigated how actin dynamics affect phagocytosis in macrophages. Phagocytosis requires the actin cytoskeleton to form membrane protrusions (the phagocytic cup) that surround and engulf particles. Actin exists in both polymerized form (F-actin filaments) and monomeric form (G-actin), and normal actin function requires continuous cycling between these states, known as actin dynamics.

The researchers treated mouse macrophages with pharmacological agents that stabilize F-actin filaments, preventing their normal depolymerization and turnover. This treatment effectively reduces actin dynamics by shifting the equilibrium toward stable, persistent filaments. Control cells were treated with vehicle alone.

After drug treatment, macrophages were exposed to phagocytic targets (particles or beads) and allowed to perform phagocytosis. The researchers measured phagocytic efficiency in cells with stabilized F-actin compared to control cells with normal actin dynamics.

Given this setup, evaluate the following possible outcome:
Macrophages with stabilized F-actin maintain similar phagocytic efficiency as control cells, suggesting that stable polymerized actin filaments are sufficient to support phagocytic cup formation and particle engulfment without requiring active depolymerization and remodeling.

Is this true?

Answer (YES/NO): NO